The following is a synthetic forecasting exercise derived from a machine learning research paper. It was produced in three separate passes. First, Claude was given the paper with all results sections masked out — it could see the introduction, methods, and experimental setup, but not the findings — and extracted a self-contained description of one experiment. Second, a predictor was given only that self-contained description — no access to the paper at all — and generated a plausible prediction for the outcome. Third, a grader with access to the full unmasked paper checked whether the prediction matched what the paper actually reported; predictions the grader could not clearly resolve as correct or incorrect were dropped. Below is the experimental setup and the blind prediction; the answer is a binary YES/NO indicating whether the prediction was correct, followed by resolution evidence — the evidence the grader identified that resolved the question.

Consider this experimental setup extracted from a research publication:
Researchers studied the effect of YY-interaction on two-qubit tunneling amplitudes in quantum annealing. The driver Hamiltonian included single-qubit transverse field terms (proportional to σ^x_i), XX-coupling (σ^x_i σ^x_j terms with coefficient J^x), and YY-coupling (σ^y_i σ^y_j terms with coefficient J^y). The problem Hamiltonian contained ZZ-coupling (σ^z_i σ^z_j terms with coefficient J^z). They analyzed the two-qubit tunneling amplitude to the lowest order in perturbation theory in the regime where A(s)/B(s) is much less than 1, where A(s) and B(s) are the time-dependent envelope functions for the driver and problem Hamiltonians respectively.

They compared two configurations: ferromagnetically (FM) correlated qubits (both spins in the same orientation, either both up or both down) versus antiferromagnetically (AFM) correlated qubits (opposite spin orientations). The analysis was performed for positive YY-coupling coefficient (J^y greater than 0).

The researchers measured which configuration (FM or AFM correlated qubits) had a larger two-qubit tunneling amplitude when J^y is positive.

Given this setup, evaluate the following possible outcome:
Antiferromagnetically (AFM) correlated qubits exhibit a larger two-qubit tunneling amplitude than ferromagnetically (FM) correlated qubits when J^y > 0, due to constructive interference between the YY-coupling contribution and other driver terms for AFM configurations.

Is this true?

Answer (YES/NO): NO